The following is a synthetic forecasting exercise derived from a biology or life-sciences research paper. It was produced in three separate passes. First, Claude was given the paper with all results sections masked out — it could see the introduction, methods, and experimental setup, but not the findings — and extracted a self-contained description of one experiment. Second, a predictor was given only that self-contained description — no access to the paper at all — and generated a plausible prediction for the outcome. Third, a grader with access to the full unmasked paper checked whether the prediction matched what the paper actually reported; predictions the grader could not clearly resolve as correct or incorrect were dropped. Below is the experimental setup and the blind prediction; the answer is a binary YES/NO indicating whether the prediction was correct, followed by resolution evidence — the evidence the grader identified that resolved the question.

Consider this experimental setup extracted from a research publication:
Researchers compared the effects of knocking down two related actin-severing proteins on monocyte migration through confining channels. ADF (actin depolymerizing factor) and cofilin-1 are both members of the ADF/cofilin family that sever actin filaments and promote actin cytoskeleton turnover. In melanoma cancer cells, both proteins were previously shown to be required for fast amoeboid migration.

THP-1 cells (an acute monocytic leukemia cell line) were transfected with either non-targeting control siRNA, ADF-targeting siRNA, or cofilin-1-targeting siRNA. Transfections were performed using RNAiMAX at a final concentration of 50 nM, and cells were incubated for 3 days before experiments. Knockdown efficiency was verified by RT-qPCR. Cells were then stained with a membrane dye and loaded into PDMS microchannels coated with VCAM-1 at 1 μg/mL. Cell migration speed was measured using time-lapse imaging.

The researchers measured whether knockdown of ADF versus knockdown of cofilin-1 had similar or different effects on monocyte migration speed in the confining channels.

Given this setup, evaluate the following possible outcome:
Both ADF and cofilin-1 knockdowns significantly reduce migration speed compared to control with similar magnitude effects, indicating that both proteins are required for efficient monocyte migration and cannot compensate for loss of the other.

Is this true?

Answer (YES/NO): NO